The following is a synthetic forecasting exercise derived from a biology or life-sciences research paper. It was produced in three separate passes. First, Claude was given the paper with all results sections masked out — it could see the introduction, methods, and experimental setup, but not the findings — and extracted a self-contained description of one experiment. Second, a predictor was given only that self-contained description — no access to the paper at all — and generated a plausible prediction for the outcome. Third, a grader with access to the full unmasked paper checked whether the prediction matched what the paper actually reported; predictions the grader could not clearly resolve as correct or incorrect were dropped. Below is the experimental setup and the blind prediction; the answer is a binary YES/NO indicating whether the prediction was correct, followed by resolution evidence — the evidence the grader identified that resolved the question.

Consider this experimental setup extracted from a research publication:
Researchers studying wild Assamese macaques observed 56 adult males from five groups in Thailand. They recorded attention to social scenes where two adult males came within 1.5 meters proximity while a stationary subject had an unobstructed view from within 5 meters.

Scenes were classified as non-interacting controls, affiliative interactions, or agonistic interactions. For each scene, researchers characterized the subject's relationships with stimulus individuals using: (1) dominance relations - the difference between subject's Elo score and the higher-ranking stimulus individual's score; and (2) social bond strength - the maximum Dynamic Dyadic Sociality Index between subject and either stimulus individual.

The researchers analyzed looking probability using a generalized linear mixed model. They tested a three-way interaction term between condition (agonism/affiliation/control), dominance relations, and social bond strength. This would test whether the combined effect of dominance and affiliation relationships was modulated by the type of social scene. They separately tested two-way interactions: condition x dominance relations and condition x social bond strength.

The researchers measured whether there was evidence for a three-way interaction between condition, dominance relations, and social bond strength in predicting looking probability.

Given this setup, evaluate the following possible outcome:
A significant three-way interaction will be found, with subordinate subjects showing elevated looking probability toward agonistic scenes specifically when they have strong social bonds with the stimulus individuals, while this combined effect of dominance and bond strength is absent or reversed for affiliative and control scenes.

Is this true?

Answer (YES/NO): NO